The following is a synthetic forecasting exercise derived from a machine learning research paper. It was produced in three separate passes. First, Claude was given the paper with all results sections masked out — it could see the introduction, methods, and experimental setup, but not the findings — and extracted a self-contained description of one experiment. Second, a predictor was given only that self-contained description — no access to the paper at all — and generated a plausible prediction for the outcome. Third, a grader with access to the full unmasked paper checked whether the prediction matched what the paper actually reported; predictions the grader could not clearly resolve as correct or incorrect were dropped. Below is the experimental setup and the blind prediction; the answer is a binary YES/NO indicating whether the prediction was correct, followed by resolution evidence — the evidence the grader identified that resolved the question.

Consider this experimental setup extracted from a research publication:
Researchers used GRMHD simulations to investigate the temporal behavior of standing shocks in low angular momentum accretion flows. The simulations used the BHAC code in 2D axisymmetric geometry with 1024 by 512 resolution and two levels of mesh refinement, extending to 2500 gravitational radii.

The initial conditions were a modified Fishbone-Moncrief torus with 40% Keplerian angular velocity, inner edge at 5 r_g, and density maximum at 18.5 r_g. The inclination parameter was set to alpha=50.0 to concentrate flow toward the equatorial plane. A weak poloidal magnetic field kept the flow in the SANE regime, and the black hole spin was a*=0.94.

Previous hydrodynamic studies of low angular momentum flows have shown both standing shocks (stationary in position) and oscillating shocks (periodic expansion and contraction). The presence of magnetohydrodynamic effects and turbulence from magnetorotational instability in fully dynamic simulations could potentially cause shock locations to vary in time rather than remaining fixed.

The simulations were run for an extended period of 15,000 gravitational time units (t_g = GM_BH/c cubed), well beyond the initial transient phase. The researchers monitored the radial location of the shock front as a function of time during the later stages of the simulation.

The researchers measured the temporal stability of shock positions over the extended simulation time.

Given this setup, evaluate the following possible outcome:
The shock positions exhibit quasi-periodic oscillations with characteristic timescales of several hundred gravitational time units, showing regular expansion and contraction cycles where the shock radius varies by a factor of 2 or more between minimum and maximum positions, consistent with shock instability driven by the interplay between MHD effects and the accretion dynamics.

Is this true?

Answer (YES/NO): NO